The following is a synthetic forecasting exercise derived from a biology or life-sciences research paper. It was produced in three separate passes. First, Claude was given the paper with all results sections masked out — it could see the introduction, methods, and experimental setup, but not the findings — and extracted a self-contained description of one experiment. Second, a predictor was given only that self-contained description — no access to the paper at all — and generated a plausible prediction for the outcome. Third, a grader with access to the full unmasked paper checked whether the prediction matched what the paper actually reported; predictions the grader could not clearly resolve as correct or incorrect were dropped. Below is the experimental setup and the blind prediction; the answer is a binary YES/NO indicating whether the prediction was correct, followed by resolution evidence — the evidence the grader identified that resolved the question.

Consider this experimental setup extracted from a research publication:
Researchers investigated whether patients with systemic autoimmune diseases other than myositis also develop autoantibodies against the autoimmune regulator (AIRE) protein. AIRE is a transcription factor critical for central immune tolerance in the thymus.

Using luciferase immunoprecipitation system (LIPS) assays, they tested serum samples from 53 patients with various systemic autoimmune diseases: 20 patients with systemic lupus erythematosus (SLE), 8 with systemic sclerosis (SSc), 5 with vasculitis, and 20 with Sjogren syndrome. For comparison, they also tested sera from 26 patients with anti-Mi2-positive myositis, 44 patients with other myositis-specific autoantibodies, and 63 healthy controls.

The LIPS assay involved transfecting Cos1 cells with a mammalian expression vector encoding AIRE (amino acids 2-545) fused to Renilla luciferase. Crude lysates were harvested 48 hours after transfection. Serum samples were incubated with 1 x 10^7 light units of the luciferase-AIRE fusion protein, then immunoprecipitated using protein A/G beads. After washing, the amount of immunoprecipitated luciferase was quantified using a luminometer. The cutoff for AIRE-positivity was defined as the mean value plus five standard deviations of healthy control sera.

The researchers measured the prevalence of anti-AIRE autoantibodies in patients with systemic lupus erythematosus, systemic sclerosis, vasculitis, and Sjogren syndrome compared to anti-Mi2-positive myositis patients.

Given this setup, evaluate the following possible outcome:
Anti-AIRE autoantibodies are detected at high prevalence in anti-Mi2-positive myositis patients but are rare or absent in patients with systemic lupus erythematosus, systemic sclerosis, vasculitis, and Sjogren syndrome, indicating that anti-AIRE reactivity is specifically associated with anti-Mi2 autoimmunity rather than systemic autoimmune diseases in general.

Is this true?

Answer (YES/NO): YES